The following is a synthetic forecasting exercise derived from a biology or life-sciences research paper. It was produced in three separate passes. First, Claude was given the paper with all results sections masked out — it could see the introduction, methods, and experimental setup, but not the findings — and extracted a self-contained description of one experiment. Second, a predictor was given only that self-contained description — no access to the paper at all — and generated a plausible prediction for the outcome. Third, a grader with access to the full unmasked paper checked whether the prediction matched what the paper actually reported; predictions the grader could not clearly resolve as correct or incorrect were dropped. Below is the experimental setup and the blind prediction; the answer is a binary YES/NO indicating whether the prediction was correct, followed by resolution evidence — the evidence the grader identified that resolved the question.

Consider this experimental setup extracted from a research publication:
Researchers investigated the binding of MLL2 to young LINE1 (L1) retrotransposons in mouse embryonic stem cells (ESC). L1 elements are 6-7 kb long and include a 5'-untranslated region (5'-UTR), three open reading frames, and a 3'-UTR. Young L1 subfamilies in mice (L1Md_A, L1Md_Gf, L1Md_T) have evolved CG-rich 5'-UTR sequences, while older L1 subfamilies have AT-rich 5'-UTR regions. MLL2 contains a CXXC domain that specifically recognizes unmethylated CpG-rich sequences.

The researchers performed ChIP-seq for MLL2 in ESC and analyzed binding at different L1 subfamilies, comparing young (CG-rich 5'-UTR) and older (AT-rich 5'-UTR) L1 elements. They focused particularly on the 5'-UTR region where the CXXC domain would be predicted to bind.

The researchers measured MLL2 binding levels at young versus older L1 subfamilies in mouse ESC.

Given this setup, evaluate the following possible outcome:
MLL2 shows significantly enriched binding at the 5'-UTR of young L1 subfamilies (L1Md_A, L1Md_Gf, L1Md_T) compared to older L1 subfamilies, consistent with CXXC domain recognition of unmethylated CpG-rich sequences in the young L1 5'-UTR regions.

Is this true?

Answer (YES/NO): YES